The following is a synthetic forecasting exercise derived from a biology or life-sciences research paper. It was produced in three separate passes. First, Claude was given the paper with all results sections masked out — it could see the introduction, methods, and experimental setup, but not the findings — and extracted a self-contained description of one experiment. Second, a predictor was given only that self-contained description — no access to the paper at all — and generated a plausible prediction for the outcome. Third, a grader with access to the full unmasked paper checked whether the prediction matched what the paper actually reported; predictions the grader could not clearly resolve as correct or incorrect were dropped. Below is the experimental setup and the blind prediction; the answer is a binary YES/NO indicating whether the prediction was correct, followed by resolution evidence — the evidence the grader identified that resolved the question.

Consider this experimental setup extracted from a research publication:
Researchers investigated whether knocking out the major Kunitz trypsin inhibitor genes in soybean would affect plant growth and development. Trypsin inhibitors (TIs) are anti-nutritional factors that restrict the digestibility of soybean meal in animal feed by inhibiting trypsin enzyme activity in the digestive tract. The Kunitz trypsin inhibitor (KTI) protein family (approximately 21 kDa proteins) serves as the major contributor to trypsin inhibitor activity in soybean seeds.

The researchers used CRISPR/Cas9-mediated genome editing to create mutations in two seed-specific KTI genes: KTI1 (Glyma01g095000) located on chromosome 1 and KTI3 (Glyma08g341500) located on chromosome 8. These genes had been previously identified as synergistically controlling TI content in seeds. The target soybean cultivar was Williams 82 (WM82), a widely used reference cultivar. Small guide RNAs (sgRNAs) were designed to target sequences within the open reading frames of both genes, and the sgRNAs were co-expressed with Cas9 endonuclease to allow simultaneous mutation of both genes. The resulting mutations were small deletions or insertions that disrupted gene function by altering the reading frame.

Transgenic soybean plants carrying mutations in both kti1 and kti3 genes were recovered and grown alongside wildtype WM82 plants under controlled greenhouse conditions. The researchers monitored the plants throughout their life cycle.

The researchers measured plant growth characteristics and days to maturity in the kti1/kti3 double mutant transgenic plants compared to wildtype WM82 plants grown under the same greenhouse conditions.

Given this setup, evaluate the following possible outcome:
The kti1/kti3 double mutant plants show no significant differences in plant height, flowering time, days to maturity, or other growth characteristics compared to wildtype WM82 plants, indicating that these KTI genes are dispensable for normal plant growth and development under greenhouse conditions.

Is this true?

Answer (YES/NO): YES